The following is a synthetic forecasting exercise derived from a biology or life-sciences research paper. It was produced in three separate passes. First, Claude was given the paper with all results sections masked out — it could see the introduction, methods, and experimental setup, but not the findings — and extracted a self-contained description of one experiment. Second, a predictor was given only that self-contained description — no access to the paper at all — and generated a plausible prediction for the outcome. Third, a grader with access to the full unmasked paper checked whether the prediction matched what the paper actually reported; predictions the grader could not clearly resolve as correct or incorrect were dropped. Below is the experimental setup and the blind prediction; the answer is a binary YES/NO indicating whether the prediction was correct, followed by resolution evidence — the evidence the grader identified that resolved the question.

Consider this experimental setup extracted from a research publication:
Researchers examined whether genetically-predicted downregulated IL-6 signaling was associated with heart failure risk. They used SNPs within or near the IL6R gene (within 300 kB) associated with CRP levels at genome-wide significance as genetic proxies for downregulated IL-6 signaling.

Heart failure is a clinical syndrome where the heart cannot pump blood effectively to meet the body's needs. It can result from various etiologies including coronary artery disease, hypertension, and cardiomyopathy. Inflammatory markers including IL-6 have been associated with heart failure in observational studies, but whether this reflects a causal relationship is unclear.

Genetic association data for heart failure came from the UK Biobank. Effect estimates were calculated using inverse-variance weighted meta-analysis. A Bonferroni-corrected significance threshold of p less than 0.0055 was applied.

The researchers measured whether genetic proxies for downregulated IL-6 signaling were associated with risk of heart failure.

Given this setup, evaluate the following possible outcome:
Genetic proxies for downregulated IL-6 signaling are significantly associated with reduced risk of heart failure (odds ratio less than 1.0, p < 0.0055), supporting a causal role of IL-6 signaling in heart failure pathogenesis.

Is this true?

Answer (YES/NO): NO